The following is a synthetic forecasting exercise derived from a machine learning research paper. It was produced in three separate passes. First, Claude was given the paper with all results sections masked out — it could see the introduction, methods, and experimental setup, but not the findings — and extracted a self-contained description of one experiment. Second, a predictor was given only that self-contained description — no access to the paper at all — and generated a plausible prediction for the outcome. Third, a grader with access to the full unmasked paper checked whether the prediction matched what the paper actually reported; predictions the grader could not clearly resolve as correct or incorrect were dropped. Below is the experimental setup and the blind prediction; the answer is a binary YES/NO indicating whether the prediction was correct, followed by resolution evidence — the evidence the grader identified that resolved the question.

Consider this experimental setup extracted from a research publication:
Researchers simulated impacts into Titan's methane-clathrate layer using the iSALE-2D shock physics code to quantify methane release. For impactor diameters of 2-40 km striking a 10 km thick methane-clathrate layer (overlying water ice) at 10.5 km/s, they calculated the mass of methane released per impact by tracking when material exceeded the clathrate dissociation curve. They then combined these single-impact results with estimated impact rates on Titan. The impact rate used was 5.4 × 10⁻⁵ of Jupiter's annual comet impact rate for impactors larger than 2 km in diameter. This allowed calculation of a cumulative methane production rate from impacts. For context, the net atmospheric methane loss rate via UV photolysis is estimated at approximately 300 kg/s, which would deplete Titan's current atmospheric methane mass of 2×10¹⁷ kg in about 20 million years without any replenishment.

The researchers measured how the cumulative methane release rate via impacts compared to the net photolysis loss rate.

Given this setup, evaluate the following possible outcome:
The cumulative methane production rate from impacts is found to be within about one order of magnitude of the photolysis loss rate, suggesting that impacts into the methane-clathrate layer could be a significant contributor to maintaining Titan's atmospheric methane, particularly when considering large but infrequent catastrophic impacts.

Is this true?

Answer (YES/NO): NO